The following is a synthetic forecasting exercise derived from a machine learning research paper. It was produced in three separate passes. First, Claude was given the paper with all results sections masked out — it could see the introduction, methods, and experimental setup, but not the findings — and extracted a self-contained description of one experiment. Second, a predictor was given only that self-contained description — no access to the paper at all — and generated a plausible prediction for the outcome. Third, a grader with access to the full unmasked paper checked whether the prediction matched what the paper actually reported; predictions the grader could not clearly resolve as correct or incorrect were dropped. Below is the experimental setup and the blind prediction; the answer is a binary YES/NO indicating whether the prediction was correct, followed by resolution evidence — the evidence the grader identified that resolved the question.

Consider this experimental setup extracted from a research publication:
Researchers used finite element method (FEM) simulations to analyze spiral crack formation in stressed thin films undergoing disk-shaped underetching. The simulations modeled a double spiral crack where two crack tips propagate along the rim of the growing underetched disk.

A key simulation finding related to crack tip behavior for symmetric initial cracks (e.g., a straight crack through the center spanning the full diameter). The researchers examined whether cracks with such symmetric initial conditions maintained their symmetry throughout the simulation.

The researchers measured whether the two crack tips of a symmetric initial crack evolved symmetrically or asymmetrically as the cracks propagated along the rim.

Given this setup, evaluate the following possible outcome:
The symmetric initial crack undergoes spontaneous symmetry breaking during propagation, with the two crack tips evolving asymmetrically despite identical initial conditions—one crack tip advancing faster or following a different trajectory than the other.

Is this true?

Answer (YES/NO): NO